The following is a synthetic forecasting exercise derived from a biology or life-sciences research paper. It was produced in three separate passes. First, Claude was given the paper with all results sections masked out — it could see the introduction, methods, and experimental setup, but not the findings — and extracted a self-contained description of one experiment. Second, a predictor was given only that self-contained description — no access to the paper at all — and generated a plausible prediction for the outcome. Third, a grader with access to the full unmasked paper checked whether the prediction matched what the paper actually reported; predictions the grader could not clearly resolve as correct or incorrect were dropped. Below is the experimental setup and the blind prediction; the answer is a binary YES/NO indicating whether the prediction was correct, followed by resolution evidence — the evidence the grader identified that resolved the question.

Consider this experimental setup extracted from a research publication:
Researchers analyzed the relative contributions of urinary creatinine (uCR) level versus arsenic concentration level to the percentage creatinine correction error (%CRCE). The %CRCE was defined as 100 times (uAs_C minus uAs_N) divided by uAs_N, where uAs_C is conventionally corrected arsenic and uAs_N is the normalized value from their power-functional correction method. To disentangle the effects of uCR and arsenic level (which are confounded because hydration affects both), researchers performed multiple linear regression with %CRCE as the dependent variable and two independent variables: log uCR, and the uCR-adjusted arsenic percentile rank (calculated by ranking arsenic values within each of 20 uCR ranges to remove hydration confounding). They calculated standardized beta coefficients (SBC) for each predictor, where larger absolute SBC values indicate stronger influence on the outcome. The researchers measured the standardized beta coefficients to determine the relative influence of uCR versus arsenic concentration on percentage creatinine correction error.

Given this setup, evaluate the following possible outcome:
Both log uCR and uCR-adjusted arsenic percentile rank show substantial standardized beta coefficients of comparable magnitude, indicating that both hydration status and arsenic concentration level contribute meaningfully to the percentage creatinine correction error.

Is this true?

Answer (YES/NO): NO